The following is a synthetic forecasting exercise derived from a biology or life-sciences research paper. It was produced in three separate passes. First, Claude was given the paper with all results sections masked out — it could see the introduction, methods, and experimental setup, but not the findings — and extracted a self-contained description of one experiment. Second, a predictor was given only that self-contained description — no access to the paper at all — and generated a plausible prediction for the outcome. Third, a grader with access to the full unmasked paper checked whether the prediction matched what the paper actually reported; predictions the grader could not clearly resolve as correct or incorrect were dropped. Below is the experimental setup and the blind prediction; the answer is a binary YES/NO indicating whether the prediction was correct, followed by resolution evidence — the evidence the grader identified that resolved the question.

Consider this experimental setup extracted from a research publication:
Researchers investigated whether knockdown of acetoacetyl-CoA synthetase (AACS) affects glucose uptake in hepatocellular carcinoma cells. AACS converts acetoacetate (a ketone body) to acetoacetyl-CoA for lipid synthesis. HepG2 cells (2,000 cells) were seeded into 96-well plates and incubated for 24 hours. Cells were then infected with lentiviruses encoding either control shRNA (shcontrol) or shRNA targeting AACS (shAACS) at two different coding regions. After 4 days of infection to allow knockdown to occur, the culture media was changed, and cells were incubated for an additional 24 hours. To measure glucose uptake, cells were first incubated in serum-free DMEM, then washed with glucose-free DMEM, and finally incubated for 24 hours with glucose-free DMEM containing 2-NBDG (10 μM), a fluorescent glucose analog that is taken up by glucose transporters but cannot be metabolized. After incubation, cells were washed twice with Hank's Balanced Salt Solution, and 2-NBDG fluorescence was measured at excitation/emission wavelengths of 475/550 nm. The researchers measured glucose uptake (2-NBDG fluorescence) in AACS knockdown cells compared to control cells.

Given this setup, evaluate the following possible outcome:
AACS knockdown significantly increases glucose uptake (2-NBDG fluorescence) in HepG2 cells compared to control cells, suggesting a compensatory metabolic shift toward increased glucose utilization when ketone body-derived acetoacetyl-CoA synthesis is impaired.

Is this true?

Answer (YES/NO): NO